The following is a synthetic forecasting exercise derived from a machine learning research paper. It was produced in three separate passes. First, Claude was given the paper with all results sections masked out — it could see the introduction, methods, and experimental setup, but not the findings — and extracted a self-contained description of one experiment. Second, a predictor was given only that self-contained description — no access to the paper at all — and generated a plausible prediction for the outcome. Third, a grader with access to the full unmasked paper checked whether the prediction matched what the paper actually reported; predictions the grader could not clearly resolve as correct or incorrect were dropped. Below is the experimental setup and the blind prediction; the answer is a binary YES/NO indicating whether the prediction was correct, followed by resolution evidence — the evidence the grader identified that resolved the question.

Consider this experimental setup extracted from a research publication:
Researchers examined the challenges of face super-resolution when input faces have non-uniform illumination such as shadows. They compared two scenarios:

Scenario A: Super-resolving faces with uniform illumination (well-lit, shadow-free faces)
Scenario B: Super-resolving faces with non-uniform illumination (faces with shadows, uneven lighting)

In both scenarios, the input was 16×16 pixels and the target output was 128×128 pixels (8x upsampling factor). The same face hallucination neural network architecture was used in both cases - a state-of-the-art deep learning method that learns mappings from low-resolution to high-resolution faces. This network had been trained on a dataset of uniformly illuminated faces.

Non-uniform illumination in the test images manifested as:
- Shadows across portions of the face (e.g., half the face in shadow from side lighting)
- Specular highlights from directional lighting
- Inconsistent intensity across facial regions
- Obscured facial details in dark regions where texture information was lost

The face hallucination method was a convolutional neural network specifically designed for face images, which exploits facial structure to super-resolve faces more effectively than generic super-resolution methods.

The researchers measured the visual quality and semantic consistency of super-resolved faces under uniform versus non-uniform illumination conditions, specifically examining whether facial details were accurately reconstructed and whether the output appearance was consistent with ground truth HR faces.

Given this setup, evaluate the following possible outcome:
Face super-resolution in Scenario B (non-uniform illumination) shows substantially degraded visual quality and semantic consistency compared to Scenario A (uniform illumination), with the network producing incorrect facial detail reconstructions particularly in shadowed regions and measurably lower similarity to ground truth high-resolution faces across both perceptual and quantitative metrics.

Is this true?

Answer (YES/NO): YES